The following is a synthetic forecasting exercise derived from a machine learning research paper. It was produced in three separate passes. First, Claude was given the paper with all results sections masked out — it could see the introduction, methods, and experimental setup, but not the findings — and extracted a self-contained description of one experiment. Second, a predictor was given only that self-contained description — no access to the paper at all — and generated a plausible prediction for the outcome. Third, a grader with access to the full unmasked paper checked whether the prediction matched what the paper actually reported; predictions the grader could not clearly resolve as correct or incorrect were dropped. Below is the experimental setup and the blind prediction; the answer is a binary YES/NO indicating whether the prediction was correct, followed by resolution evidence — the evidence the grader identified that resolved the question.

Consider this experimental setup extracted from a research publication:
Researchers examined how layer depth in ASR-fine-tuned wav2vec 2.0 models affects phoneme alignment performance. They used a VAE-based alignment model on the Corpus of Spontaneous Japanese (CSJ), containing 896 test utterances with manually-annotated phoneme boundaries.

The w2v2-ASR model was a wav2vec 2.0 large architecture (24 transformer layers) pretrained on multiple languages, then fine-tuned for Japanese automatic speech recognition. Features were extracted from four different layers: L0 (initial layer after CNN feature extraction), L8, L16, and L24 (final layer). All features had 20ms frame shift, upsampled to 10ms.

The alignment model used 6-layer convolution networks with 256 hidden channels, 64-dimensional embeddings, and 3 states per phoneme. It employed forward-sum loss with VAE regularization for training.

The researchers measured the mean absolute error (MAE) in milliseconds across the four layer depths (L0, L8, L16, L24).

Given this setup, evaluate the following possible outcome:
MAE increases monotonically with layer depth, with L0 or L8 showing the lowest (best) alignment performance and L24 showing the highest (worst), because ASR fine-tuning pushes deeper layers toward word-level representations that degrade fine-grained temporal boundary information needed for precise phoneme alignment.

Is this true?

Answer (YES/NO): NO